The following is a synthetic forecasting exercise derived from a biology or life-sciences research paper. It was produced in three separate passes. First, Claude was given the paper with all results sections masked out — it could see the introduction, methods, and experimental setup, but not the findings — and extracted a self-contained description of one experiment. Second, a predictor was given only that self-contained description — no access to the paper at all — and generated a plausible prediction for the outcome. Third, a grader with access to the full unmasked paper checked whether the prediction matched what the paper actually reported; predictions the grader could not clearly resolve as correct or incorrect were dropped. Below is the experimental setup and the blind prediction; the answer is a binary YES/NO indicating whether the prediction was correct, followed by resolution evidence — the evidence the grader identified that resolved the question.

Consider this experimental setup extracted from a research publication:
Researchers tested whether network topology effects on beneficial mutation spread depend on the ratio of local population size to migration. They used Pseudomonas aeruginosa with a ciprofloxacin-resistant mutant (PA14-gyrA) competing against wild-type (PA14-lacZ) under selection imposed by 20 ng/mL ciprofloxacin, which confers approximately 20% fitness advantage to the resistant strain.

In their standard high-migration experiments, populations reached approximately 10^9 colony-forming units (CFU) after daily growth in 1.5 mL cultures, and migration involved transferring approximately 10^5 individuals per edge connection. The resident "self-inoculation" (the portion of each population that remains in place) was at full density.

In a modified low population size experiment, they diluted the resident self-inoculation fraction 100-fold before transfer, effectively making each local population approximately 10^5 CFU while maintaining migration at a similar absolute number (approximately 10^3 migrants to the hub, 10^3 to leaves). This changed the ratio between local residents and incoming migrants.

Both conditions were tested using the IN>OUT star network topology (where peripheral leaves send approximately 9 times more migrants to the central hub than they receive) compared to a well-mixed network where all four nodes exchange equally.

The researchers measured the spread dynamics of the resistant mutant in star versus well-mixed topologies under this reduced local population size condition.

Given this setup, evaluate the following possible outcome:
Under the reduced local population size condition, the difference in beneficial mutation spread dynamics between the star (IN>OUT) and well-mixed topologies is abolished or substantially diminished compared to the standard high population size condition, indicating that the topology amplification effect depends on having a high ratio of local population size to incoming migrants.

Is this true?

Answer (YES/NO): NO